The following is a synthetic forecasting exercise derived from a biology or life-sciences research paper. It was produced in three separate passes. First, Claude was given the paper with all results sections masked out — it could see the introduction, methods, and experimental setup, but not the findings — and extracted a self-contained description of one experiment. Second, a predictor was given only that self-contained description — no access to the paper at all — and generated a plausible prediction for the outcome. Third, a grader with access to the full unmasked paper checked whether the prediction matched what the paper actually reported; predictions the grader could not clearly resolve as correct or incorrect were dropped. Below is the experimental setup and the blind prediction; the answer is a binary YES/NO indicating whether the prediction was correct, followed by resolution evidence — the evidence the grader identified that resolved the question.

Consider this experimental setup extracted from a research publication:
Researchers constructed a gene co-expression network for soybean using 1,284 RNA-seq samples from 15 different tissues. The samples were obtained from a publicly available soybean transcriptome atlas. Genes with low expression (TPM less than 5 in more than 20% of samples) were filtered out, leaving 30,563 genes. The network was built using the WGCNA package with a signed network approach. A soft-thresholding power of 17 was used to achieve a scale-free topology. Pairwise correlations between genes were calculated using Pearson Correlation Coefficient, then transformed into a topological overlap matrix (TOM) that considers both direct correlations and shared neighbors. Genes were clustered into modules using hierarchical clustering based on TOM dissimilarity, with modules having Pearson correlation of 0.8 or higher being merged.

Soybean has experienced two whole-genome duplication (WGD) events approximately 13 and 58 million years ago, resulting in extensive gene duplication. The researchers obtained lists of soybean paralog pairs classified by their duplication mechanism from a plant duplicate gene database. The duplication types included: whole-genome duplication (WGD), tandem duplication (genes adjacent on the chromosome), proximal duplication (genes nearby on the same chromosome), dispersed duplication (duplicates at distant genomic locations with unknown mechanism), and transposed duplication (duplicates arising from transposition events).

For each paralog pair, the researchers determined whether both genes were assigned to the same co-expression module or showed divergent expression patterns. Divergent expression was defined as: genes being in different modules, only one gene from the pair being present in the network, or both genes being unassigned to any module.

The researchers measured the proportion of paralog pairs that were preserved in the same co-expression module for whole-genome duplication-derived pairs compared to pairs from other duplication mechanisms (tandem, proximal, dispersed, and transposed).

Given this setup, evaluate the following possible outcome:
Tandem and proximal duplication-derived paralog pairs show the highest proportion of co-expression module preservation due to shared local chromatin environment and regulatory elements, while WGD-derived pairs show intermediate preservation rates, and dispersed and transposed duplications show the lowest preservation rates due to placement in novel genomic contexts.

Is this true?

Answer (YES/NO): NO